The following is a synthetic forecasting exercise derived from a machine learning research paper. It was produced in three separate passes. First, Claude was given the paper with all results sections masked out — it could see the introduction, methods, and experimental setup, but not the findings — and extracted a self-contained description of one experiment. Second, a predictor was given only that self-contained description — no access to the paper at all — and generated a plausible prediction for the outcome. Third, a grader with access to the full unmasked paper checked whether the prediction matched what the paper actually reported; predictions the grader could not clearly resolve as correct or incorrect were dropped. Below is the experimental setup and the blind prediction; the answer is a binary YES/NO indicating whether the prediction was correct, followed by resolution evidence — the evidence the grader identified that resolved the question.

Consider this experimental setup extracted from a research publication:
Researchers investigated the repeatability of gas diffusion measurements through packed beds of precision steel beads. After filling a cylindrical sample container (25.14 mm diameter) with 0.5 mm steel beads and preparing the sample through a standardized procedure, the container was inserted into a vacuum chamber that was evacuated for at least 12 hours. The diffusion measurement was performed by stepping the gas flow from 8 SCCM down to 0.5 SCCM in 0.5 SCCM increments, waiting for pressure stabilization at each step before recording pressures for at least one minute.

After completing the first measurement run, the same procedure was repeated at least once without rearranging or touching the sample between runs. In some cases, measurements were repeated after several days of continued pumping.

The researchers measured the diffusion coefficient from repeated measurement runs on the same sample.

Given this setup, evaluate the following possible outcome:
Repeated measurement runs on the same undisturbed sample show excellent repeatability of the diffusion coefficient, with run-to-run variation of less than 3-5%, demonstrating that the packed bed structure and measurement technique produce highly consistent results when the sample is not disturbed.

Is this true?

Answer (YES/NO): YES